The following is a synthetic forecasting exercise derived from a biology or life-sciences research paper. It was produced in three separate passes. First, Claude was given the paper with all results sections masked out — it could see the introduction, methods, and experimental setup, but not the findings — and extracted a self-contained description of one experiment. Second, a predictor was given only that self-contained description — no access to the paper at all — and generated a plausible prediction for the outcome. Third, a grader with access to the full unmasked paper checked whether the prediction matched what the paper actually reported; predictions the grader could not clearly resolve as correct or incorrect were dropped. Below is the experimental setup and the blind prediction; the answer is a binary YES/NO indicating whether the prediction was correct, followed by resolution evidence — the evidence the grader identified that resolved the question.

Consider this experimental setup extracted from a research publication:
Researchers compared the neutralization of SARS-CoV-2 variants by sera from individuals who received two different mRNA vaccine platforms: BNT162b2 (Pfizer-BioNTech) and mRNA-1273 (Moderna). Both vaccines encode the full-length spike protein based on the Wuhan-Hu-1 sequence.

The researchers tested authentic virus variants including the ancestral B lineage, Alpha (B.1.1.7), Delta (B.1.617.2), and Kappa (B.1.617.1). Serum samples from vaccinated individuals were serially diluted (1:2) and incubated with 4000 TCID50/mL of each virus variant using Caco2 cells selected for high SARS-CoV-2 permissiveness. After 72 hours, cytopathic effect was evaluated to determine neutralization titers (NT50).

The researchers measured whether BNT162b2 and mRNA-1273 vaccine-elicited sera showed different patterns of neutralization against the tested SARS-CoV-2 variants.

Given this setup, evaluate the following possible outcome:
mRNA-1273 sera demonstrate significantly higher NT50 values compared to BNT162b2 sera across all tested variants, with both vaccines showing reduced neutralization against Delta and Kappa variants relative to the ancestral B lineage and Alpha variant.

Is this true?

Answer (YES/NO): NO